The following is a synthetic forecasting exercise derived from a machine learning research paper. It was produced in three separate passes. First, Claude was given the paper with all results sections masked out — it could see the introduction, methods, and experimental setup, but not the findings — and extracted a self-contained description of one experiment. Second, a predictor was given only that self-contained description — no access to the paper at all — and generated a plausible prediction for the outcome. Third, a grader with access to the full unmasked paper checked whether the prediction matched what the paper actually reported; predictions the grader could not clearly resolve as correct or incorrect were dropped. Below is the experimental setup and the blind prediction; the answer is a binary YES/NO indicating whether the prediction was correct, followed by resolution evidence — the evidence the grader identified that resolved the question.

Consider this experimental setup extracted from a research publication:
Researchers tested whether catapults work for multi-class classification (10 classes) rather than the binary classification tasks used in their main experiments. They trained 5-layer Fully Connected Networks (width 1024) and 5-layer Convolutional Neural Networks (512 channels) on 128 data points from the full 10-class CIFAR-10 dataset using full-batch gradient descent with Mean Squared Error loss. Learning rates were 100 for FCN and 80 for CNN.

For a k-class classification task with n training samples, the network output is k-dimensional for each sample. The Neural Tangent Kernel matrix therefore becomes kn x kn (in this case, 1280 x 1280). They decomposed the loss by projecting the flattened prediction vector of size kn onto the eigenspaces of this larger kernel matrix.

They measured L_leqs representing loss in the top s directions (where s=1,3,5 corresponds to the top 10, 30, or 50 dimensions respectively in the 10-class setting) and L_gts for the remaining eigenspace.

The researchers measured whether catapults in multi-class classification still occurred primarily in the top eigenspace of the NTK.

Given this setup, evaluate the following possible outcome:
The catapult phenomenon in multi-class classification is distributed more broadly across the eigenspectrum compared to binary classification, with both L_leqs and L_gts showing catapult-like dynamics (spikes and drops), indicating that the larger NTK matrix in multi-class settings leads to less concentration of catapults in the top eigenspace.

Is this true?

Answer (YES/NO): NO